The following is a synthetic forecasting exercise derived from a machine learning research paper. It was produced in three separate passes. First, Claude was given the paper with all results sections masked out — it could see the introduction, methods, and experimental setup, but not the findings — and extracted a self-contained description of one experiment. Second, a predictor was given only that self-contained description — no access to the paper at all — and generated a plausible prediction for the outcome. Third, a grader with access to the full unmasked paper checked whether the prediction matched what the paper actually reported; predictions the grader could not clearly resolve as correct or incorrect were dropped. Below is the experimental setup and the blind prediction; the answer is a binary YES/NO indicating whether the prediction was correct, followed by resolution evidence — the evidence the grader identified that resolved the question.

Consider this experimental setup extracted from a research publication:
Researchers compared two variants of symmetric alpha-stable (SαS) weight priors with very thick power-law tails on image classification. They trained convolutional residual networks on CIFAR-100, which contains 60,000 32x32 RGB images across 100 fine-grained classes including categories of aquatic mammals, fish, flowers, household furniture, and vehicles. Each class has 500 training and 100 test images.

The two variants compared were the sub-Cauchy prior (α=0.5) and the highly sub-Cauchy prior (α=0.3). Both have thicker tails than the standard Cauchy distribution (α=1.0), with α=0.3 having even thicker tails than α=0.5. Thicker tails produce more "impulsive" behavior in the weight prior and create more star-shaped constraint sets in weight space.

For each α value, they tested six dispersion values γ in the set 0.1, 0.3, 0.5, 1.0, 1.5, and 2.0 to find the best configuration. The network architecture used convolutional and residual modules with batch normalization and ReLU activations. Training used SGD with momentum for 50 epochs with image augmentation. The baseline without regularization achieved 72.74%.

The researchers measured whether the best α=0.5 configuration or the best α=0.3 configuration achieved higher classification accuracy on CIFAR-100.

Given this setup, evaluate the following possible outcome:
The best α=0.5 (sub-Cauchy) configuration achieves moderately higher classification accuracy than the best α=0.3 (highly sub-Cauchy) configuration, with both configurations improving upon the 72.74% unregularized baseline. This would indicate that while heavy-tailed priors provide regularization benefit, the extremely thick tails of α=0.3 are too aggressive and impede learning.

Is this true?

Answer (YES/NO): YES